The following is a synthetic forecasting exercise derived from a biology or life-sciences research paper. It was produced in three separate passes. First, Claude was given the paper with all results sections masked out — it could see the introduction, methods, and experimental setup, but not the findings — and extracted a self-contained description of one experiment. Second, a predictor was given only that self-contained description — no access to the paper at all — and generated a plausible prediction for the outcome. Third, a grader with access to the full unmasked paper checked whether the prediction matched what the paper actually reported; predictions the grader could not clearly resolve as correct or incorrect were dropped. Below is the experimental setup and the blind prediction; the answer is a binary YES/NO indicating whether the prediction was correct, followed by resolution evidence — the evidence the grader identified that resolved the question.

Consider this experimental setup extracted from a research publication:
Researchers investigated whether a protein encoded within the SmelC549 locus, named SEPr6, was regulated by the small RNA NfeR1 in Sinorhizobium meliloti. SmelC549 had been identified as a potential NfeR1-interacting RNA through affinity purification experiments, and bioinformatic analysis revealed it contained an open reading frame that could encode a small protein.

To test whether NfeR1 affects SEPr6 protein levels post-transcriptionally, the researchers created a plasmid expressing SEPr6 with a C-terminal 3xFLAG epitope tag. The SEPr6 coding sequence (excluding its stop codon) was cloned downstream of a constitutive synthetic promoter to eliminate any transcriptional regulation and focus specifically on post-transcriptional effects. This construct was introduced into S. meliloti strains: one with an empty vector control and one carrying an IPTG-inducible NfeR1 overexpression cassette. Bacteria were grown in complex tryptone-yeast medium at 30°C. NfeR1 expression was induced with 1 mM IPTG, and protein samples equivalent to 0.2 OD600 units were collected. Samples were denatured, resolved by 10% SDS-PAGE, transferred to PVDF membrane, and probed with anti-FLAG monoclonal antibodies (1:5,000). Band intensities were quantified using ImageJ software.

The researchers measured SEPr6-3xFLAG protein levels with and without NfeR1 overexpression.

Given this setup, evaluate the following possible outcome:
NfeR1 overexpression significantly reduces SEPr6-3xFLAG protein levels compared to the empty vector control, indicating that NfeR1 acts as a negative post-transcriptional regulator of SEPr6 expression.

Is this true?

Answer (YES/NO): YES